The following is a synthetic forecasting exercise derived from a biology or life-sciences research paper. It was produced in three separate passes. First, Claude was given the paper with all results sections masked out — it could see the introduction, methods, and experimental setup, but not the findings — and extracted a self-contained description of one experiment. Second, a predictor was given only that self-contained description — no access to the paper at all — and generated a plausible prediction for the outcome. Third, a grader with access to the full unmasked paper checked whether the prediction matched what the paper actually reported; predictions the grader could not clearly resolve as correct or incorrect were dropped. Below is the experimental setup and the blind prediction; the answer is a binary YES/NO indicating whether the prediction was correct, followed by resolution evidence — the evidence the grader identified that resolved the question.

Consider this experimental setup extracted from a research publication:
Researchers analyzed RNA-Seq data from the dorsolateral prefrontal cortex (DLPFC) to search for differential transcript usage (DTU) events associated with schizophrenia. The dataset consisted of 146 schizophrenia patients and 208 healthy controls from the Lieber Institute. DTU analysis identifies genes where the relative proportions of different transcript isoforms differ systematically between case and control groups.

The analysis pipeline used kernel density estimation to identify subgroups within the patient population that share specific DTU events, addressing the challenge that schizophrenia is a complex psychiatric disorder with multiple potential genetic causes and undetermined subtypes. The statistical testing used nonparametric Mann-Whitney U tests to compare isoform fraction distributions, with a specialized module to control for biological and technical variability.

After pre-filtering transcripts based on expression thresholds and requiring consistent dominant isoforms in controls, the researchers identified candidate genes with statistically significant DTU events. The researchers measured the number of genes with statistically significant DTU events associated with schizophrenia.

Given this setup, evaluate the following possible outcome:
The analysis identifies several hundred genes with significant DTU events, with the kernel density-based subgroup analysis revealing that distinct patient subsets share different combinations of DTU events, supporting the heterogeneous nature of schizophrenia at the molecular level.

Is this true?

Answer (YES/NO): NO